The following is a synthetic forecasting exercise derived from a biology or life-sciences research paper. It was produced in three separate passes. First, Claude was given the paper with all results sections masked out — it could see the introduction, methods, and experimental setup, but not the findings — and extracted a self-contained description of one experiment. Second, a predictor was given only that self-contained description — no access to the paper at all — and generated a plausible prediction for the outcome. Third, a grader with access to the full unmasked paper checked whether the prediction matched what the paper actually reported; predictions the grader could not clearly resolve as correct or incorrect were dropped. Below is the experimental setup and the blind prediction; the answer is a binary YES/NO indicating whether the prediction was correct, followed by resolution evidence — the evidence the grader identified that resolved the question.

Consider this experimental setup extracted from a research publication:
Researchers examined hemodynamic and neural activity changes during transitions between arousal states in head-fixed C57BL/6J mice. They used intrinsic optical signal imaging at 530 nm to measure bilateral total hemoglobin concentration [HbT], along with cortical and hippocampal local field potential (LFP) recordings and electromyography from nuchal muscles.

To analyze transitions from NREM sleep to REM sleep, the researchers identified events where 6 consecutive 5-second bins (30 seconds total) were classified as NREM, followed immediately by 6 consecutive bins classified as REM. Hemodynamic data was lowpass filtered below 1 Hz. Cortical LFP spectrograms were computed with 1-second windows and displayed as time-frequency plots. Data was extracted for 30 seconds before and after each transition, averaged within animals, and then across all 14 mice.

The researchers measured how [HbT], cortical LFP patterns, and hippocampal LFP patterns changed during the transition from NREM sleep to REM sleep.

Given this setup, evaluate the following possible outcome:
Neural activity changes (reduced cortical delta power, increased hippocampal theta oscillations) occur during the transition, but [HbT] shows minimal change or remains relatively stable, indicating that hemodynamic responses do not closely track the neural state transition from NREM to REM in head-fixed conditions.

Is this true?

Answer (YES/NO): NO